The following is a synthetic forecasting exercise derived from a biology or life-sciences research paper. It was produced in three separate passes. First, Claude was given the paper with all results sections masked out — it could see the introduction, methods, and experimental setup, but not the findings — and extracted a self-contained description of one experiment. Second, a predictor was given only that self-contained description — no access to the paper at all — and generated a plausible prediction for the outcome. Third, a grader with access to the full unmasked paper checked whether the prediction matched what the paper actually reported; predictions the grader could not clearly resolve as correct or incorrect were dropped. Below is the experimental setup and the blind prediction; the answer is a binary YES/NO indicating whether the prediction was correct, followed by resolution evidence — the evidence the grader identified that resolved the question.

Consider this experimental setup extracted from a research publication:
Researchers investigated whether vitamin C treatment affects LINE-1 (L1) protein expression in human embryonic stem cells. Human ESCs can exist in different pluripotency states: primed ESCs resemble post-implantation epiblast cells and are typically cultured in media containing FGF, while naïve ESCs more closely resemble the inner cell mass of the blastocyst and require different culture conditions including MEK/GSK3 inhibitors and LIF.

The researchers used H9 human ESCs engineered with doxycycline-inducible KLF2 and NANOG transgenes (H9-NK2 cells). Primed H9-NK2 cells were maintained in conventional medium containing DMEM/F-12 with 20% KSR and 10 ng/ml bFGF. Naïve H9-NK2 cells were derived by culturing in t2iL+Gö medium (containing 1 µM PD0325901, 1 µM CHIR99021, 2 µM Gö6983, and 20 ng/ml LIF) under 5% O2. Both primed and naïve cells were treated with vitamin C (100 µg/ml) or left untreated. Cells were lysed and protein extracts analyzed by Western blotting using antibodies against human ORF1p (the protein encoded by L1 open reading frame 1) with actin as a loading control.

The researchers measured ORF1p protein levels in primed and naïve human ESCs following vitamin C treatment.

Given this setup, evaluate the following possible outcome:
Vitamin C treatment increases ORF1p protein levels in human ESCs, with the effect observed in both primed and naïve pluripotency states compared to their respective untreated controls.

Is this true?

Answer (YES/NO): YES